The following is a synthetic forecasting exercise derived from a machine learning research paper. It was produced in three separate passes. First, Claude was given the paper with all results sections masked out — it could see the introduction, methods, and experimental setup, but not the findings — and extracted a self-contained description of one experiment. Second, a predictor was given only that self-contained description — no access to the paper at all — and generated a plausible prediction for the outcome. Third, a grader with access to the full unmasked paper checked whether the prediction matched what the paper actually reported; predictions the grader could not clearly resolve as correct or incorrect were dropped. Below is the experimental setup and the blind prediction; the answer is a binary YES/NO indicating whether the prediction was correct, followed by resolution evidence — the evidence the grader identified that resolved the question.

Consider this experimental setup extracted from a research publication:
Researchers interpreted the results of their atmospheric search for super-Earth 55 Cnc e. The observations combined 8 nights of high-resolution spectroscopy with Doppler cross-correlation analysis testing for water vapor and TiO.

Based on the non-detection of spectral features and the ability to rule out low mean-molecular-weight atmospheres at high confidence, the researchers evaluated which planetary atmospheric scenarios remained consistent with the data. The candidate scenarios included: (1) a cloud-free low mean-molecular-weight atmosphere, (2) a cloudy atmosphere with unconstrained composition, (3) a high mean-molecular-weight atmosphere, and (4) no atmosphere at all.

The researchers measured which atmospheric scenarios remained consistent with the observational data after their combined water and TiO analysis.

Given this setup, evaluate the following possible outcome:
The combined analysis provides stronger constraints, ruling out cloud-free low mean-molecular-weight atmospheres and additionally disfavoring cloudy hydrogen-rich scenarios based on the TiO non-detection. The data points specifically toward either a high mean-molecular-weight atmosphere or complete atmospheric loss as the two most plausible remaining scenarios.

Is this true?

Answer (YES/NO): NO